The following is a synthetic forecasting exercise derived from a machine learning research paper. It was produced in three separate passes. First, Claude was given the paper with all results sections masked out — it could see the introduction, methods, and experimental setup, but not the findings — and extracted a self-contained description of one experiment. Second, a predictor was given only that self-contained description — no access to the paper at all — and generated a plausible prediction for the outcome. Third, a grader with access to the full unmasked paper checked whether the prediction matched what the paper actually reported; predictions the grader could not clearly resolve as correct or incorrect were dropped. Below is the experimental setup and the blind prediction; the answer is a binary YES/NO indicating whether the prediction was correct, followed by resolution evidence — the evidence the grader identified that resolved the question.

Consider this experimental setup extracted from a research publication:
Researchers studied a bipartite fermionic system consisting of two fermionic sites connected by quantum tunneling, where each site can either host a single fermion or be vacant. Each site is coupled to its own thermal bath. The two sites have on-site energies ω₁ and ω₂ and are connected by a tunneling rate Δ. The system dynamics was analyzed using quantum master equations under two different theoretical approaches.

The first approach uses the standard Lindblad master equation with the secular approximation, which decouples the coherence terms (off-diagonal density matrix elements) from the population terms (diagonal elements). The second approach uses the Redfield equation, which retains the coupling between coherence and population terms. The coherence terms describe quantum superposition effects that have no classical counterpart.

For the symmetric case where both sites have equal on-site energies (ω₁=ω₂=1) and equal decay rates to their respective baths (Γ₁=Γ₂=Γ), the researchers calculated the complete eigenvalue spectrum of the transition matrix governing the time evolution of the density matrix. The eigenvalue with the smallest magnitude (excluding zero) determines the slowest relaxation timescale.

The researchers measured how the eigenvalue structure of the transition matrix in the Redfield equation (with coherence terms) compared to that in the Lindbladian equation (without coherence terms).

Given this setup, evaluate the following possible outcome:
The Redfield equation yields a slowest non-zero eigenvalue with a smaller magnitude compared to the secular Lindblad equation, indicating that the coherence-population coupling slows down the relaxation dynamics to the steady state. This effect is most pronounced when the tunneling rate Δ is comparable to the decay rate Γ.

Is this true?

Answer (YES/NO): NO